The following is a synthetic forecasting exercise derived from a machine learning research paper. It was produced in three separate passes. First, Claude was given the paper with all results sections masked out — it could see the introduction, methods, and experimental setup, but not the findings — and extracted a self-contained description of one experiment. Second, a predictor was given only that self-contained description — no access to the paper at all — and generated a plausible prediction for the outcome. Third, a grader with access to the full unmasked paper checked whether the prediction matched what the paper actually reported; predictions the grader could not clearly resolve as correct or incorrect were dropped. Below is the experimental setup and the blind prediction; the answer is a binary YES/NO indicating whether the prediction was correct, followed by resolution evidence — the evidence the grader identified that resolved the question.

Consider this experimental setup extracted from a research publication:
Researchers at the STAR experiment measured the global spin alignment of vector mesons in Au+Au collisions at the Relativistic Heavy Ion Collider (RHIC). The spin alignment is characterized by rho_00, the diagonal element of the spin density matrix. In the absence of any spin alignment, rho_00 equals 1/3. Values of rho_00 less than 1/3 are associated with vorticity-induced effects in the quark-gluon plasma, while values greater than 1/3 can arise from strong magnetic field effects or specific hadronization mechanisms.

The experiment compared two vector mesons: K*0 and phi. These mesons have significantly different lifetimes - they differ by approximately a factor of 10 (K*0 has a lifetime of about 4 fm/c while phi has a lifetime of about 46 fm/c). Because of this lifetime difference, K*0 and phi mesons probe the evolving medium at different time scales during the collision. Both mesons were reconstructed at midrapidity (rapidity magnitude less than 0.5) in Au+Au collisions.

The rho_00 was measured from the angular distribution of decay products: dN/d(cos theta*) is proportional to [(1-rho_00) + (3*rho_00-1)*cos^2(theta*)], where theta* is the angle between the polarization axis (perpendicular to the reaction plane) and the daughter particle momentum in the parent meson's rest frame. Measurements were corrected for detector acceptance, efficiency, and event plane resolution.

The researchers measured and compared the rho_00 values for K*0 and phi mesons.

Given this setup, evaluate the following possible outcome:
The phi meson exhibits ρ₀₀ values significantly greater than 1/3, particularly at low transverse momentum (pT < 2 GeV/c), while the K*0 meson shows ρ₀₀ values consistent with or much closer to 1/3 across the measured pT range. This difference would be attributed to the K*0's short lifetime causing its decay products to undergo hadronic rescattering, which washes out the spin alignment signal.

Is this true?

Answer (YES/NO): NO